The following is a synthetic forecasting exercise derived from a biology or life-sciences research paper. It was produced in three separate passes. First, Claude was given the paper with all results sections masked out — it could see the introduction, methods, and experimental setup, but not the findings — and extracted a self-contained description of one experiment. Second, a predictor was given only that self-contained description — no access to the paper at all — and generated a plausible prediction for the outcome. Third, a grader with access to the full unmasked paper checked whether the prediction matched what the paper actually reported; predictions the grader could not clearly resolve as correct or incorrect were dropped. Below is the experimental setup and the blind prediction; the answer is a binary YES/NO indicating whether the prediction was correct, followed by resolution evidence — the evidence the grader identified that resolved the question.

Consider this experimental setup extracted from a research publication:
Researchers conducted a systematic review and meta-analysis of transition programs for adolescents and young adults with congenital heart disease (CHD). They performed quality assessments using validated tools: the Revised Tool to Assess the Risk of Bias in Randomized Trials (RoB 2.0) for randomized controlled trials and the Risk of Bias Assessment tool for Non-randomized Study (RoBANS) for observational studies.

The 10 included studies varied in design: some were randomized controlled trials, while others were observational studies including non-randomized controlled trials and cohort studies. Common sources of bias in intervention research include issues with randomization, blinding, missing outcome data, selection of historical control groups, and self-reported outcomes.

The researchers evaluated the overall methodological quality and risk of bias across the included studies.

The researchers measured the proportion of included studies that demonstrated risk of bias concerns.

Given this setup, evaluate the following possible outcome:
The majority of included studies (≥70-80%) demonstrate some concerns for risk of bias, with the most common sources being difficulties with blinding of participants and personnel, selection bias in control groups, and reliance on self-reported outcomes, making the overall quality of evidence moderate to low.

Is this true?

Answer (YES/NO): NO